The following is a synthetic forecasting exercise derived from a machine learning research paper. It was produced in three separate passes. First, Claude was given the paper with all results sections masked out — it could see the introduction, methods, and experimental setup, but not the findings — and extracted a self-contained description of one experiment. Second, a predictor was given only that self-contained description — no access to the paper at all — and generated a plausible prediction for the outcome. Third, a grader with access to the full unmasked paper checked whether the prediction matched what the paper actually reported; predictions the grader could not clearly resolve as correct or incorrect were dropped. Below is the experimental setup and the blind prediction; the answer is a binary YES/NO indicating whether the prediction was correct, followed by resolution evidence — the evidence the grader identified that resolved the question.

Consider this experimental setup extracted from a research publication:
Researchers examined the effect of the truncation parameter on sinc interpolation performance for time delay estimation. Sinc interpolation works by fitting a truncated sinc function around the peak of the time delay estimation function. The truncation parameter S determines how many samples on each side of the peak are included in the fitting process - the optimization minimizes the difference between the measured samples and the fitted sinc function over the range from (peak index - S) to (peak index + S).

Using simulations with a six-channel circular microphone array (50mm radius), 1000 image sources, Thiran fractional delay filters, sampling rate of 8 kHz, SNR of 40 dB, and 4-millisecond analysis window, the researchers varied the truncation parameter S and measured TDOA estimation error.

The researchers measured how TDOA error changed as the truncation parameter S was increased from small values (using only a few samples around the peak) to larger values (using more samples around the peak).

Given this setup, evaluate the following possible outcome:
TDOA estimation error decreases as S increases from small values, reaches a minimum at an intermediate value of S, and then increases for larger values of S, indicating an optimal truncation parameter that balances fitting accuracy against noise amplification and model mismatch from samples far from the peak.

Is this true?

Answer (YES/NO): NO